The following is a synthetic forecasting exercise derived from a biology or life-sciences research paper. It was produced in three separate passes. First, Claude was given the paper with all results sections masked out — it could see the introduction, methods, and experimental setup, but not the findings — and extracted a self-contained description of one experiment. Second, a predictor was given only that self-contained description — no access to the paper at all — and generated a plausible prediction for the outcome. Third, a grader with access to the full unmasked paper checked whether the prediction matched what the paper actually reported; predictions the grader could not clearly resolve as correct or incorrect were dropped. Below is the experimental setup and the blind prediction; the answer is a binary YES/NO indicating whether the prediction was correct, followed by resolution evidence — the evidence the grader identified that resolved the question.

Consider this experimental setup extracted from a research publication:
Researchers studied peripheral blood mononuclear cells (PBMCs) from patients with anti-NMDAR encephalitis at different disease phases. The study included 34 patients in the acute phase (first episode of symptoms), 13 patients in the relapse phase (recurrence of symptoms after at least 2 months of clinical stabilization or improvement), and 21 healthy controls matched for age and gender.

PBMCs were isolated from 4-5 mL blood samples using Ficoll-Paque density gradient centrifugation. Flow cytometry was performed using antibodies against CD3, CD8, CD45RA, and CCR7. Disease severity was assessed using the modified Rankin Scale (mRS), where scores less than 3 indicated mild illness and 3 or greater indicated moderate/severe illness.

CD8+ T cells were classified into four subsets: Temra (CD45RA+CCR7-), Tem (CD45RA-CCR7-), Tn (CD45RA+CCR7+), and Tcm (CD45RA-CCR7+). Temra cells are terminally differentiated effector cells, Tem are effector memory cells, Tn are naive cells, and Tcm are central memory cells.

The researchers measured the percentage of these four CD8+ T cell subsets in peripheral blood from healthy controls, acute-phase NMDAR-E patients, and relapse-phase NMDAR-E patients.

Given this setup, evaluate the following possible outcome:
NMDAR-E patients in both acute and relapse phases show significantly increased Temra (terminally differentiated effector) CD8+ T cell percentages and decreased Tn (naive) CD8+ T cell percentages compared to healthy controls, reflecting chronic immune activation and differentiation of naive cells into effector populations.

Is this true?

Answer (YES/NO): NO